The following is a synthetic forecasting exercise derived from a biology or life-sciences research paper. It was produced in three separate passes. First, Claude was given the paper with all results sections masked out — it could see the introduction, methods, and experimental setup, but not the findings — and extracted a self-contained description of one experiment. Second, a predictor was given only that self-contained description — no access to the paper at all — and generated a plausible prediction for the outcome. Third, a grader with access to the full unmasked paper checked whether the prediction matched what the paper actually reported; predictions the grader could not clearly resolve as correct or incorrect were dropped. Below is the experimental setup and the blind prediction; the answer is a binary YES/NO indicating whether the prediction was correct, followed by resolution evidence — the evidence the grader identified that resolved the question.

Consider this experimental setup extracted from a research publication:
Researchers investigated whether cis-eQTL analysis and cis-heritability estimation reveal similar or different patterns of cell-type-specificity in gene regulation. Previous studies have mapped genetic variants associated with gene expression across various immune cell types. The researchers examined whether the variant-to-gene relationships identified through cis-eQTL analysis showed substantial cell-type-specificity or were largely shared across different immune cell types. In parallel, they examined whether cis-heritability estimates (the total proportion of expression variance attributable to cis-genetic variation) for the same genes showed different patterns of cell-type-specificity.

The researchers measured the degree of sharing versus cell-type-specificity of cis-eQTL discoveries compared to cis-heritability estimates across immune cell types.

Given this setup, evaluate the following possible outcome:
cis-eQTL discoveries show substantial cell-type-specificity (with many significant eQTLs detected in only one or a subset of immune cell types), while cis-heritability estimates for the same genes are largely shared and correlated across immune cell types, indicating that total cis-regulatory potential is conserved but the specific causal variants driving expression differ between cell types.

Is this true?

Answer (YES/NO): NO